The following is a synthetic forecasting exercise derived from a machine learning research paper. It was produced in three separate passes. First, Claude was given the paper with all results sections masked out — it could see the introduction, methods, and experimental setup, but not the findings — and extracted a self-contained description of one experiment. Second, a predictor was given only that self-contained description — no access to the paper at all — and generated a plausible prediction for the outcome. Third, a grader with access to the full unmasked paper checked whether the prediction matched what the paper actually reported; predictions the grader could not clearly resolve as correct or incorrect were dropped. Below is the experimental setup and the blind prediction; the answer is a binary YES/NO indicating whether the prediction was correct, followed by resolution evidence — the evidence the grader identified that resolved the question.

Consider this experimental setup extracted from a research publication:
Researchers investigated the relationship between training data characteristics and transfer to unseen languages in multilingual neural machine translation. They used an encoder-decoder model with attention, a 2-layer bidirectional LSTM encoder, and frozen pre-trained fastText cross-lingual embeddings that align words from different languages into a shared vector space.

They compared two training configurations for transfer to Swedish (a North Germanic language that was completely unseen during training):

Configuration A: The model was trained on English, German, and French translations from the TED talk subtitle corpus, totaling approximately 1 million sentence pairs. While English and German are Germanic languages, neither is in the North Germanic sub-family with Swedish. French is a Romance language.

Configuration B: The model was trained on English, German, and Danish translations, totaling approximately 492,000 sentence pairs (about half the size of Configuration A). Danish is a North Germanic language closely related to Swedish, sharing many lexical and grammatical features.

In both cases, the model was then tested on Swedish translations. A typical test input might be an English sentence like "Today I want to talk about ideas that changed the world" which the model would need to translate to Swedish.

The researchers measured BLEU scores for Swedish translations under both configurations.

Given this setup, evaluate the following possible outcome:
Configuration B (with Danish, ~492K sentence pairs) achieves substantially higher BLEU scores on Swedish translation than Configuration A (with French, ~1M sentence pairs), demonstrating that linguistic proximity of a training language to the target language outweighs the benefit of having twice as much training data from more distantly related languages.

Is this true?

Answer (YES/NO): YES